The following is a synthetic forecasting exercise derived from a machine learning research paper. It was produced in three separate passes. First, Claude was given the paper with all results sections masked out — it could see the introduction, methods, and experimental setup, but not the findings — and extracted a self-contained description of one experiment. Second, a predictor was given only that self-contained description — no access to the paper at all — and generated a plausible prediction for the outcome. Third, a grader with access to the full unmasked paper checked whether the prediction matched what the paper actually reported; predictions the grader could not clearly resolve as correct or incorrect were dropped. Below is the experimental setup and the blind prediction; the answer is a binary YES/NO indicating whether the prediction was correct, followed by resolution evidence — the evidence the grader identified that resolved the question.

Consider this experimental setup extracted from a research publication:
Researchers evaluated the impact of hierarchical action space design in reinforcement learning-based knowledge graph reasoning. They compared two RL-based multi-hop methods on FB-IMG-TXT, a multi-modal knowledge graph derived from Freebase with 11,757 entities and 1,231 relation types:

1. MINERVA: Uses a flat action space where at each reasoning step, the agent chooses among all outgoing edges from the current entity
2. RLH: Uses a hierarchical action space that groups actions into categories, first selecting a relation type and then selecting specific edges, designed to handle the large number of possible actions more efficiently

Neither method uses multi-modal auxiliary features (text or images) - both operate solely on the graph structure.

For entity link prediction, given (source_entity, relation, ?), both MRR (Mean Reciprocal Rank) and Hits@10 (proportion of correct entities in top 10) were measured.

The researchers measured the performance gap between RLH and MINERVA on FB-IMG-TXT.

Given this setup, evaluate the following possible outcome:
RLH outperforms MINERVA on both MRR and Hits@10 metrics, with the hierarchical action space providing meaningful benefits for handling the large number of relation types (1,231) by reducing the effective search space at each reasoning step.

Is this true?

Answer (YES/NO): YES